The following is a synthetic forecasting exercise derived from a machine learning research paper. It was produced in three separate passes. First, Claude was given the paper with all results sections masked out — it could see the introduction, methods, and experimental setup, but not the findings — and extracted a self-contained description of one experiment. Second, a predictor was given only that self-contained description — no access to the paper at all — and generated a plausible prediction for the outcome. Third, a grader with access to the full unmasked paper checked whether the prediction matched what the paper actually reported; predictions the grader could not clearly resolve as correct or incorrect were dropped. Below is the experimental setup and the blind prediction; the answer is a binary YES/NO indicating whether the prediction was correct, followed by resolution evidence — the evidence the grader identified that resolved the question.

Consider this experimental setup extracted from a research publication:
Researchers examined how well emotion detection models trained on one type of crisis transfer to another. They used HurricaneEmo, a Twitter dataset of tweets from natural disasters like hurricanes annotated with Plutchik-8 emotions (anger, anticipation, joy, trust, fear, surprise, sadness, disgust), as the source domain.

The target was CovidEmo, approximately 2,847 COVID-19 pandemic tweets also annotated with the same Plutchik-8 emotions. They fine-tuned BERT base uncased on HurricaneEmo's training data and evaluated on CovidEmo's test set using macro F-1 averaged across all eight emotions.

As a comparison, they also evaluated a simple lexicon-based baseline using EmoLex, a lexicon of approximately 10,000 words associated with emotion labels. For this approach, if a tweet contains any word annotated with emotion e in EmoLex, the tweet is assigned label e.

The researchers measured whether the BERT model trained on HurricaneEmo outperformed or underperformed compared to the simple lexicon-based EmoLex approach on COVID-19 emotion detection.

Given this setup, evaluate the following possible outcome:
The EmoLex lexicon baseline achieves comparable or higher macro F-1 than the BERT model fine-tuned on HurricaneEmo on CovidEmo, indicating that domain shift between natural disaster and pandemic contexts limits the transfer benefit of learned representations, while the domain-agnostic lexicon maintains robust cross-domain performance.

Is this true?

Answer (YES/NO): YES